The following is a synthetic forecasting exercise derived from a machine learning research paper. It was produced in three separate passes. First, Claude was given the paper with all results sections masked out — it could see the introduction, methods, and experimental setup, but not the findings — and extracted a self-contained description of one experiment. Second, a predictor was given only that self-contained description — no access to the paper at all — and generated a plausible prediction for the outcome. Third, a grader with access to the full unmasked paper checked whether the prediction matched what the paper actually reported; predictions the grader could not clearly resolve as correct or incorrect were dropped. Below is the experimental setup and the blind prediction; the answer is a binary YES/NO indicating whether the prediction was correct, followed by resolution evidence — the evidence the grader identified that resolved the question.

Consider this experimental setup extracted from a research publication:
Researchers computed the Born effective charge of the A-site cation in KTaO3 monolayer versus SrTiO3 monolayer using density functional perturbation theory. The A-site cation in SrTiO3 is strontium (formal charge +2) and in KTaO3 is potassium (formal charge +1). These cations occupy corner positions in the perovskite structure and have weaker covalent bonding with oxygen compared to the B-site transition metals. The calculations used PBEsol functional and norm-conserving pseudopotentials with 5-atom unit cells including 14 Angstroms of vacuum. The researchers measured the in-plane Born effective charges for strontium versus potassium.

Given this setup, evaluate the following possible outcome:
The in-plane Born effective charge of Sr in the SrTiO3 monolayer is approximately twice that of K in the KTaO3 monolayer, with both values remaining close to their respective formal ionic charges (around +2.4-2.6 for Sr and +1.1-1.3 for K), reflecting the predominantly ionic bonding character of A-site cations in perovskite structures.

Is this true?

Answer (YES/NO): YES